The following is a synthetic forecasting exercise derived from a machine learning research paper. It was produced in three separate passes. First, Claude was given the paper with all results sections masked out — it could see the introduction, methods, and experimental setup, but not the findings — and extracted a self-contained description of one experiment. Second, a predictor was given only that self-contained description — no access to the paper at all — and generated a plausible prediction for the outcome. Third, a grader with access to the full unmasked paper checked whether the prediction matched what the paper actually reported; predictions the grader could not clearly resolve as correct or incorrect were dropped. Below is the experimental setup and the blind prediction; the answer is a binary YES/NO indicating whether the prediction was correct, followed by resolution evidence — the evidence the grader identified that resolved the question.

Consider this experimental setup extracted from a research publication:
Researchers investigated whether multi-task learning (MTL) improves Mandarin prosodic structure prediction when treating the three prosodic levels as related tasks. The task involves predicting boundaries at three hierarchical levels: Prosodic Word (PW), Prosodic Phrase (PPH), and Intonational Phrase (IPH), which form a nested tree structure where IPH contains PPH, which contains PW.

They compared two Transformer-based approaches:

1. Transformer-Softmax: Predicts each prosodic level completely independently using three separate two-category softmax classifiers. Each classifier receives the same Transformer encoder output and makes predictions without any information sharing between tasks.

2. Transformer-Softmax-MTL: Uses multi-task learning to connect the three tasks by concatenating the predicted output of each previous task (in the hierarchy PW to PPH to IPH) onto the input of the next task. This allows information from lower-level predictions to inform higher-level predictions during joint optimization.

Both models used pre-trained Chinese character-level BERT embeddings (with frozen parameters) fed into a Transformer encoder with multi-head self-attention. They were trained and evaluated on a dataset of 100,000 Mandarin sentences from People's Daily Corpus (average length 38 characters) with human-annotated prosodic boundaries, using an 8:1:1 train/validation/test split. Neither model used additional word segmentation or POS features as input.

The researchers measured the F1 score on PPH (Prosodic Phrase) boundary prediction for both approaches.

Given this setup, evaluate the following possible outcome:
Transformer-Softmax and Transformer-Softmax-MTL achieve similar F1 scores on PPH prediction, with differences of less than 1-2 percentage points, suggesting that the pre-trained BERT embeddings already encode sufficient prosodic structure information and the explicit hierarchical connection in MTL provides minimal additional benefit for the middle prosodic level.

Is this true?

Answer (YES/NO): YES